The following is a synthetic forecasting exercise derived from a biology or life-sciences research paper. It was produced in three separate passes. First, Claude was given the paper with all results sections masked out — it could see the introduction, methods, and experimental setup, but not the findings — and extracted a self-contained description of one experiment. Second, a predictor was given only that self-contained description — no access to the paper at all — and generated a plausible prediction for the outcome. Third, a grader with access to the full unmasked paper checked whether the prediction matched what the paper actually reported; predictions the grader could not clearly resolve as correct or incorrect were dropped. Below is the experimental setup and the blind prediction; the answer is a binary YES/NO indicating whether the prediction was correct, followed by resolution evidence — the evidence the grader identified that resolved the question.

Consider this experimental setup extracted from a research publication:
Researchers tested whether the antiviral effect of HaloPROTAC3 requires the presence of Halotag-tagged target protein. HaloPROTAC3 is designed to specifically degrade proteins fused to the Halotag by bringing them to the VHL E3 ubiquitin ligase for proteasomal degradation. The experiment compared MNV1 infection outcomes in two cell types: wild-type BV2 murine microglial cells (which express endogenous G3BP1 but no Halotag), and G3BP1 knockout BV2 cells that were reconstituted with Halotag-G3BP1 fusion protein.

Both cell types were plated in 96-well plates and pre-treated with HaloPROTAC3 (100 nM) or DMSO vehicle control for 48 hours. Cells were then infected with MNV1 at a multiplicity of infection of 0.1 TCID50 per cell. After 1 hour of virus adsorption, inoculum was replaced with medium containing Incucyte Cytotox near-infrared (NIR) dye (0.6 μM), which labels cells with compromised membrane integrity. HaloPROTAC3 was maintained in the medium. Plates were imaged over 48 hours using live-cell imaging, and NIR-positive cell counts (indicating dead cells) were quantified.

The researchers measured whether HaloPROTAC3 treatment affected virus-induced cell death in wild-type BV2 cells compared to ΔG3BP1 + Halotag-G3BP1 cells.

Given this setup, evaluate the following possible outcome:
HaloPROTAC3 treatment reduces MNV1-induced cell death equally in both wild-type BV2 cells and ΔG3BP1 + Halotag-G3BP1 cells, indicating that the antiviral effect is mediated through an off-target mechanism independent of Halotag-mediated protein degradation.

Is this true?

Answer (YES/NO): NO